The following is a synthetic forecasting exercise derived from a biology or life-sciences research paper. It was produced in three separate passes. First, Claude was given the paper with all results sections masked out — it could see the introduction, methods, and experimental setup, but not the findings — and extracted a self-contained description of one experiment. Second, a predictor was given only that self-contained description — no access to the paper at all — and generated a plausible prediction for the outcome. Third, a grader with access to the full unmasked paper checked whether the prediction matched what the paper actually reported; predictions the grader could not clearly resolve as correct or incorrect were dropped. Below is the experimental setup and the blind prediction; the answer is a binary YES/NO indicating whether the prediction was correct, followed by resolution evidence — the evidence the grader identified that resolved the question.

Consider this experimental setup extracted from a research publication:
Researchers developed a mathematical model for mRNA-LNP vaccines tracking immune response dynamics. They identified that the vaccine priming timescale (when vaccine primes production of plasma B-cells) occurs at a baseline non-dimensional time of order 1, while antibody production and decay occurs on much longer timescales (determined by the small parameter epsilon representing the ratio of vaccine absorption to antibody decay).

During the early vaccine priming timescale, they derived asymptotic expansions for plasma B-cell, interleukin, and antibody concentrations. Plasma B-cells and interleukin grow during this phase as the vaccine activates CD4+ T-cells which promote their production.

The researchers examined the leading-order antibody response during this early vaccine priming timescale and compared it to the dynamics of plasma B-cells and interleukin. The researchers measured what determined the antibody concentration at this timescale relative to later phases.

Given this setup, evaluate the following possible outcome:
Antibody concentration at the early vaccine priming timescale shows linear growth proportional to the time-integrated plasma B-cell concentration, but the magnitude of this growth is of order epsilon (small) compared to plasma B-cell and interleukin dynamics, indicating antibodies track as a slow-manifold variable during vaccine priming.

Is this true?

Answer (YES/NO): YES